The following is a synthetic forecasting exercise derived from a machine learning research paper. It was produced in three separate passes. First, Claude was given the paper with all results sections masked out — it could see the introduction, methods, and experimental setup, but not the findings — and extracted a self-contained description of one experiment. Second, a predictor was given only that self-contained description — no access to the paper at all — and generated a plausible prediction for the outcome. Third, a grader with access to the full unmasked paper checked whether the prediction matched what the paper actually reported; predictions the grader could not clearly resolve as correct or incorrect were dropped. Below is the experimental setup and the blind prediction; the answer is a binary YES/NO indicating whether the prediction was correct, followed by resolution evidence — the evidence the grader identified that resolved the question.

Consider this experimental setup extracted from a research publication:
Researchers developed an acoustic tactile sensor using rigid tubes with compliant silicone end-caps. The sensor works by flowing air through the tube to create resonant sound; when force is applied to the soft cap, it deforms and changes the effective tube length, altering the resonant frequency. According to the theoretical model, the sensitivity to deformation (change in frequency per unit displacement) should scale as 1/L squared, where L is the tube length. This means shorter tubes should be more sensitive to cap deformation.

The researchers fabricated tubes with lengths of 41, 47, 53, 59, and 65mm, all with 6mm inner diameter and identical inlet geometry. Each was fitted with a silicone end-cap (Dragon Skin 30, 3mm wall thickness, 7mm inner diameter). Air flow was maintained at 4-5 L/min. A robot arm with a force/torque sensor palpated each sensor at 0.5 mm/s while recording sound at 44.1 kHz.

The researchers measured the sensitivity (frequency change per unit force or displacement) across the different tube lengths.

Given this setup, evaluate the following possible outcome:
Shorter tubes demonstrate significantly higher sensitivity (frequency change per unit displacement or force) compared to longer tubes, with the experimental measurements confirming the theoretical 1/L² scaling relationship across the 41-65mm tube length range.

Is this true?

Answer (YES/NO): YES